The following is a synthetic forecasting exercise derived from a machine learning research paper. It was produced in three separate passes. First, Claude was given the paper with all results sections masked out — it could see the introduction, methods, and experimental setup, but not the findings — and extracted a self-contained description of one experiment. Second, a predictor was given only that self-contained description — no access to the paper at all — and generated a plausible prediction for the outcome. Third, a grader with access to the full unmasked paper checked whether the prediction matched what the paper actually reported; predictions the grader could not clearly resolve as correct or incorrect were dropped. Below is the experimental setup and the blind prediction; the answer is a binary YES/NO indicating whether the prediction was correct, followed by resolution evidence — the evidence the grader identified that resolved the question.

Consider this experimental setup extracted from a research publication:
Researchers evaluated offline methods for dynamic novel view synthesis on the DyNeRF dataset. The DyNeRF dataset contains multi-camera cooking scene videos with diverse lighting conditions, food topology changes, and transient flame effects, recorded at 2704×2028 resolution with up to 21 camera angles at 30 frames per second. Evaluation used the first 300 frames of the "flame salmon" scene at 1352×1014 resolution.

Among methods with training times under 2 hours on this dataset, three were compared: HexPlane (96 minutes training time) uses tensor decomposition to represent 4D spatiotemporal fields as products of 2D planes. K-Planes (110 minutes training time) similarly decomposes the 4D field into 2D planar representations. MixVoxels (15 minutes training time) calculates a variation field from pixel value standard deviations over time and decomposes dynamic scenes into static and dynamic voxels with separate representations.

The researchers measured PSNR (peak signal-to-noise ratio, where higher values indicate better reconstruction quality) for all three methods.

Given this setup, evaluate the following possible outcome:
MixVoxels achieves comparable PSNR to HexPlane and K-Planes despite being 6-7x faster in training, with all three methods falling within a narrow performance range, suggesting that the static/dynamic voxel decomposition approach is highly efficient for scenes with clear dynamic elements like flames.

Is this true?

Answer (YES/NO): NO